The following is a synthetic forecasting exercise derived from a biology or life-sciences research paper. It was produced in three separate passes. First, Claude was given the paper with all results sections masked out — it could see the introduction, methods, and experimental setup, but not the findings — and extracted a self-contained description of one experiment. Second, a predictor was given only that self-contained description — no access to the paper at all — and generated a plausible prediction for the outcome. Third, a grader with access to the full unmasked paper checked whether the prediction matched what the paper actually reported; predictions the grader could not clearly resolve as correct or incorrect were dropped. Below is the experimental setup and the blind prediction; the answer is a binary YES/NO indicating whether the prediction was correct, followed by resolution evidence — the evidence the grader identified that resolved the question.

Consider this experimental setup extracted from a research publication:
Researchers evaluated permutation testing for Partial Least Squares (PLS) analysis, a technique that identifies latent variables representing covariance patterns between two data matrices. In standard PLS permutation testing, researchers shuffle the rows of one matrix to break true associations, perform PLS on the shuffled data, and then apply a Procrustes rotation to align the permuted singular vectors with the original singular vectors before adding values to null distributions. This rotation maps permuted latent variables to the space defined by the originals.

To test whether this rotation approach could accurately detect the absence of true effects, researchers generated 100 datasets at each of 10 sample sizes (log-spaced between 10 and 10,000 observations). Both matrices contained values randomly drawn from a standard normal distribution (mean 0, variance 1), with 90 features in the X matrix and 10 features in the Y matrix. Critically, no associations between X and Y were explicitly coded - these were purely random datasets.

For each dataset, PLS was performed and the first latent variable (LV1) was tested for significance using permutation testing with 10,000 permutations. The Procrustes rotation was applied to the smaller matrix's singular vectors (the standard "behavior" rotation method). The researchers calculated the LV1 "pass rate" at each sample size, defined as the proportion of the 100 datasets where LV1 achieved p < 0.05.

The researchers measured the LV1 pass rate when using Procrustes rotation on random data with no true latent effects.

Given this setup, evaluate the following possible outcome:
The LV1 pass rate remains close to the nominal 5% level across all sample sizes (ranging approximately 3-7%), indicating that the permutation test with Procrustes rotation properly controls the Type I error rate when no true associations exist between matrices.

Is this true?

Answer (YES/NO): NO